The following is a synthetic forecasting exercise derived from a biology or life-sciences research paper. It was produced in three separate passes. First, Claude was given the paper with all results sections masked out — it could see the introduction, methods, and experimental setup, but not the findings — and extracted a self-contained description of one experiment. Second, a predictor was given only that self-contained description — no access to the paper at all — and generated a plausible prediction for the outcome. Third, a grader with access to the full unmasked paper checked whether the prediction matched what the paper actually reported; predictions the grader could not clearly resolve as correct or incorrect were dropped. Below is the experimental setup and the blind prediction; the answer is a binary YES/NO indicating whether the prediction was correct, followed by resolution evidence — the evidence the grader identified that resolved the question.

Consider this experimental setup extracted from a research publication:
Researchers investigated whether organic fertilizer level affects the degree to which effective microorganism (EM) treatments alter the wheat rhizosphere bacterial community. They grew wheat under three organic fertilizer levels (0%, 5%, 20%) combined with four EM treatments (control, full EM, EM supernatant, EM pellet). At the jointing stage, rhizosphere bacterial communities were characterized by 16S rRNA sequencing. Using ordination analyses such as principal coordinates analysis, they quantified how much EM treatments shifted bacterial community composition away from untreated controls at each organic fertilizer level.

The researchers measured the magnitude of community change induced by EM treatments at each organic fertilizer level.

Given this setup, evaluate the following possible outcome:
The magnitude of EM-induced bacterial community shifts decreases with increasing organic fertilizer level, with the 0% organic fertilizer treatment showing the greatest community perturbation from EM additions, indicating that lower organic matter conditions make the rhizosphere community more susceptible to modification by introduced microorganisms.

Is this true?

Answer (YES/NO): NO